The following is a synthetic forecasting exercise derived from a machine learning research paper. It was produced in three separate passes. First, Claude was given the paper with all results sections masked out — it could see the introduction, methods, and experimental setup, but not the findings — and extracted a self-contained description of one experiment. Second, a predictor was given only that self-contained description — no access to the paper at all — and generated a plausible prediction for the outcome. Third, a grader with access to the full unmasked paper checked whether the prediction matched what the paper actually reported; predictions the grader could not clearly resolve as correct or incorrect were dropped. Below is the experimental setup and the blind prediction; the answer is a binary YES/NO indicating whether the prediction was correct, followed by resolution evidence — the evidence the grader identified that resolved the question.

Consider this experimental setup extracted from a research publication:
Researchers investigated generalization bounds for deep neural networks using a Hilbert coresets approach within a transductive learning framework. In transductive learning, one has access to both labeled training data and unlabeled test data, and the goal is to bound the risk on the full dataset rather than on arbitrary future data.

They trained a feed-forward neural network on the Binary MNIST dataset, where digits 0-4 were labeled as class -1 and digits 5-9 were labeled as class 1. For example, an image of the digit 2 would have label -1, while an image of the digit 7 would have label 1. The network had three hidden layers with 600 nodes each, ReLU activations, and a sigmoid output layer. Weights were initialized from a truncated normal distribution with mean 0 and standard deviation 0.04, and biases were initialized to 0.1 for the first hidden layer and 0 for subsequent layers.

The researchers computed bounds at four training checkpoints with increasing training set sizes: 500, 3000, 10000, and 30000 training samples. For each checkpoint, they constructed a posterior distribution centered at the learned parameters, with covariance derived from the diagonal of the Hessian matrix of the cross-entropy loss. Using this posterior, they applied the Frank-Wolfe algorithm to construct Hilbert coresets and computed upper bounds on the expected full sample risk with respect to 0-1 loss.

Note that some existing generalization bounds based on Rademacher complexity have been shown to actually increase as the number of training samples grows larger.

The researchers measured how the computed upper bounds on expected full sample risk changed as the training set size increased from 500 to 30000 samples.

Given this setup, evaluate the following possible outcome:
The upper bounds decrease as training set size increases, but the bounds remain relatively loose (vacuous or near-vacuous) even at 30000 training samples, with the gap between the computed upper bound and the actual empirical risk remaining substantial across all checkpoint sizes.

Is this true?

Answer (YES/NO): NO